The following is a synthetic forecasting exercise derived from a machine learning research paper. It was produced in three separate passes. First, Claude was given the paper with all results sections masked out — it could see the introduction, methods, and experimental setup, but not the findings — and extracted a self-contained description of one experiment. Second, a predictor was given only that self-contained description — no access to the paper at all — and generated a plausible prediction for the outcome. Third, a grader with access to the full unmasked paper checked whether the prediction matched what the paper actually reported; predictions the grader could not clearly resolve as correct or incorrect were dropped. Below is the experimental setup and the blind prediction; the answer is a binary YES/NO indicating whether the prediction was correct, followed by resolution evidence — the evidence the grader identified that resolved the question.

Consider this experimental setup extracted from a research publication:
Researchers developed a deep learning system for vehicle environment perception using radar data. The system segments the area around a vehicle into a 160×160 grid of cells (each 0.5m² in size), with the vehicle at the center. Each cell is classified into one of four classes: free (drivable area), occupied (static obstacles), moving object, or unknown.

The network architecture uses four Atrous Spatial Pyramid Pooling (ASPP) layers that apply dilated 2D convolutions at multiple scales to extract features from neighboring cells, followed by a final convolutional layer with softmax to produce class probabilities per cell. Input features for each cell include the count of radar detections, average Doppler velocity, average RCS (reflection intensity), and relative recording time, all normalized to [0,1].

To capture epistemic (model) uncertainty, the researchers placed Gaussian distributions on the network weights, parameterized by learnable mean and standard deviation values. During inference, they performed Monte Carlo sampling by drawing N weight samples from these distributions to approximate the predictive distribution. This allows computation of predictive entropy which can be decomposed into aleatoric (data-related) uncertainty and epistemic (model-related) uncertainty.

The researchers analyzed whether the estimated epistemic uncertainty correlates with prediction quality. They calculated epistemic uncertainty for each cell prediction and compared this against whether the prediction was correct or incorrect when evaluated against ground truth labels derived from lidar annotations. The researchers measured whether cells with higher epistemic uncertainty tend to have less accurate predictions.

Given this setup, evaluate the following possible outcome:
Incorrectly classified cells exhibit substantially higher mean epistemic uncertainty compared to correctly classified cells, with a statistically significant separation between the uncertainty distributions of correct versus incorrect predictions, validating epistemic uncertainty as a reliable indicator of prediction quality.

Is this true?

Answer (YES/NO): NO